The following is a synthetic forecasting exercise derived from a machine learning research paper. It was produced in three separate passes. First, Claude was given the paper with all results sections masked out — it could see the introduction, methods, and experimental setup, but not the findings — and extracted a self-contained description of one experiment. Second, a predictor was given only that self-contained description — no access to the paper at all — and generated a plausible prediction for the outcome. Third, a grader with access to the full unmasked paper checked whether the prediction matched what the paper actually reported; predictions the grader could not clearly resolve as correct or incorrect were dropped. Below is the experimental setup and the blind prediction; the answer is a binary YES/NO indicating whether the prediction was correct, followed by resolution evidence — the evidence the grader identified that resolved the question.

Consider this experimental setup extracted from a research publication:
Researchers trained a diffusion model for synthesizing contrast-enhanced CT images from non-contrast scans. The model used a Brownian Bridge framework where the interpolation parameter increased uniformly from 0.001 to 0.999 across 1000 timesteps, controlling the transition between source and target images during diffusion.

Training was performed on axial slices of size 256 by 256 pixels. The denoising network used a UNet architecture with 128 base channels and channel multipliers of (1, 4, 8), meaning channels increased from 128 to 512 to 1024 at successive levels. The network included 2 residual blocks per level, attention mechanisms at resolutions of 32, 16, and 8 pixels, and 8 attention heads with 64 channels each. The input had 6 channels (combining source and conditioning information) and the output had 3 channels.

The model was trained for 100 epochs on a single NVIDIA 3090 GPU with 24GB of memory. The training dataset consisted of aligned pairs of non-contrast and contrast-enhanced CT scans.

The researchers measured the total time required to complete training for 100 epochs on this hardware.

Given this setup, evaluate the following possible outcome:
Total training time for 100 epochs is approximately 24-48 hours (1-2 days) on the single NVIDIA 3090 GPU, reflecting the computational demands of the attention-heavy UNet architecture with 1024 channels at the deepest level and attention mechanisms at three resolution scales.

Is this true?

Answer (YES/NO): NO